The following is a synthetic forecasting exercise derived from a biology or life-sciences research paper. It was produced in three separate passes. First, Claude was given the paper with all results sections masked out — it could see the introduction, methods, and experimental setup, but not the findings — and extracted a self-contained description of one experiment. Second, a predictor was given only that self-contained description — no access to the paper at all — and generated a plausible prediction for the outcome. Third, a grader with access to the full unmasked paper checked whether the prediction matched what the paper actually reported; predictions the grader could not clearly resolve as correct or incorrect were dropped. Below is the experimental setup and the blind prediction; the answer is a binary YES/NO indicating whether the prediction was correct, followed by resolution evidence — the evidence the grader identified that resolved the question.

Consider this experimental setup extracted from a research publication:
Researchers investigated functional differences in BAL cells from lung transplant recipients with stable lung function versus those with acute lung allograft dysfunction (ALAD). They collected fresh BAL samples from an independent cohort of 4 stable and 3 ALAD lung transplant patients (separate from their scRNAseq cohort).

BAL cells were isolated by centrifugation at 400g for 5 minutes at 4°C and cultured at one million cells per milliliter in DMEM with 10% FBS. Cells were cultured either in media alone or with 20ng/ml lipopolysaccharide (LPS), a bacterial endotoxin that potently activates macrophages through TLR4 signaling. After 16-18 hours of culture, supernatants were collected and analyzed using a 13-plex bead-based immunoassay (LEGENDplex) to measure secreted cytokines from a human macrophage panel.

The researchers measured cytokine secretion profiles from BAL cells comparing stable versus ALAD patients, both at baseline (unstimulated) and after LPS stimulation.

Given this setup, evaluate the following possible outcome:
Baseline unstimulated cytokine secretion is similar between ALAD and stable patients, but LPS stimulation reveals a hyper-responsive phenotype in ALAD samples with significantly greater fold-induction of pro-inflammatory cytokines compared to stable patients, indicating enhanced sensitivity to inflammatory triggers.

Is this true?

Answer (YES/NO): NO